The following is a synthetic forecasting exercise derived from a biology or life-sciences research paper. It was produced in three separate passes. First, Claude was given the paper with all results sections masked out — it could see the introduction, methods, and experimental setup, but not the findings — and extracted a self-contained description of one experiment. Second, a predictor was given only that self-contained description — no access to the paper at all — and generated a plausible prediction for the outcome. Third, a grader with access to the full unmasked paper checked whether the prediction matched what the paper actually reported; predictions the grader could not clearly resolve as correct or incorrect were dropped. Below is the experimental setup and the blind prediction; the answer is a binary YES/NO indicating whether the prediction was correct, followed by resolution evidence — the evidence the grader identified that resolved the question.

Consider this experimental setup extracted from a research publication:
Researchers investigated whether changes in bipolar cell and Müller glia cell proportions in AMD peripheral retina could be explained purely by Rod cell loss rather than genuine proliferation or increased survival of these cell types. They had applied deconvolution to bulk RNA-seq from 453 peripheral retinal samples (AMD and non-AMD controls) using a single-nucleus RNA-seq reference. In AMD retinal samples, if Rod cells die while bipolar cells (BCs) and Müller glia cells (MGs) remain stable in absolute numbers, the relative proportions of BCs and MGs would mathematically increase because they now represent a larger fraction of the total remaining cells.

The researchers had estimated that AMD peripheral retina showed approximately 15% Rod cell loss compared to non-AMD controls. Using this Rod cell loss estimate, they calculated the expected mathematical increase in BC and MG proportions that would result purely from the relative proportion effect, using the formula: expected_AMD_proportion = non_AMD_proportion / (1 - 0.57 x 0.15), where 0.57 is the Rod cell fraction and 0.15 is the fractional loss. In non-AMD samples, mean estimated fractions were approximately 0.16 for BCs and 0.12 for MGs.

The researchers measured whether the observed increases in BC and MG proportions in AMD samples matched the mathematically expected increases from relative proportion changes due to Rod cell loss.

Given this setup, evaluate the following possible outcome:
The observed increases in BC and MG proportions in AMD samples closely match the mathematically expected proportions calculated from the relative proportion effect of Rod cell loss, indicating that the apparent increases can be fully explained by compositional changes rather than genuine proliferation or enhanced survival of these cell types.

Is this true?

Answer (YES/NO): YES